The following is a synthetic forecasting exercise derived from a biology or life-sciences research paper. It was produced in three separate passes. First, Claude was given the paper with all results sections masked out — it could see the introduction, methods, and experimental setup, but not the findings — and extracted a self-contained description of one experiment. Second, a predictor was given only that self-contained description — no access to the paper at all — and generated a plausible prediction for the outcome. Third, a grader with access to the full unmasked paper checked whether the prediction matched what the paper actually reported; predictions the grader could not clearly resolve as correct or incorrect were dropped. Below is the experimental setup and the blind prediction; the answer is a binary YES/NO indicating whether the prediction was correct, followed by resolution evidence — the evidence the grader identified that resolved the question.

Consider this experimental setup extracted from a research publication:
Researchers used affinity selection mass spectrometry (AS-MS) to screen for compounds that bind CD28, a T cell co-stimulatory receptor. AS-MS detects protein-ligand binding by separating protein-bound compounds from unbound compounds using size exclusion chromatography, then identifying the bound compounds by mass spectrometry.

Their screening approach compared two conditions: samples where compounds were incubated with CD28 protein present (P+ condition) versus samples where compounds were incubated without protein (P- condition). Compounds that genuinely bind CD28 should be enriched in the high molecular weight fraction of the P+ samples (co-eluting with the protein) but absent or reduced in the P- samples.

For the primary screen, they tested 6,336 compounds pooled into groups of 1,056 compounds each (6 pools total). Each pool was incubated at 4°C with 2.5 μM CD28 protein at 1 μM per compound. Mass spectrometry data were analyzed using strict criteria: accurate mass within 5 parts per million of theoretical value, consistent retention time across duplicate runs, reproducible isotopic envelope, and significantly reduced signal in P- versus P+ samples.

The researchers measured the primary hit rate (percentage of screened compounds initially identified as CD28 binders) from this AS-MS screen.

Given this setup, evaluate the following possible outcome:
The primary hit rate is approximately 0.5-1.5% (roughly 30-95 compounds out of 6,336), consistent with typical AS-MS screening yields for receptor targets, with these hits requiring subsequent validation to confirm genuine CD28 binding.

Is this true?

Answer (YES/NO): YES